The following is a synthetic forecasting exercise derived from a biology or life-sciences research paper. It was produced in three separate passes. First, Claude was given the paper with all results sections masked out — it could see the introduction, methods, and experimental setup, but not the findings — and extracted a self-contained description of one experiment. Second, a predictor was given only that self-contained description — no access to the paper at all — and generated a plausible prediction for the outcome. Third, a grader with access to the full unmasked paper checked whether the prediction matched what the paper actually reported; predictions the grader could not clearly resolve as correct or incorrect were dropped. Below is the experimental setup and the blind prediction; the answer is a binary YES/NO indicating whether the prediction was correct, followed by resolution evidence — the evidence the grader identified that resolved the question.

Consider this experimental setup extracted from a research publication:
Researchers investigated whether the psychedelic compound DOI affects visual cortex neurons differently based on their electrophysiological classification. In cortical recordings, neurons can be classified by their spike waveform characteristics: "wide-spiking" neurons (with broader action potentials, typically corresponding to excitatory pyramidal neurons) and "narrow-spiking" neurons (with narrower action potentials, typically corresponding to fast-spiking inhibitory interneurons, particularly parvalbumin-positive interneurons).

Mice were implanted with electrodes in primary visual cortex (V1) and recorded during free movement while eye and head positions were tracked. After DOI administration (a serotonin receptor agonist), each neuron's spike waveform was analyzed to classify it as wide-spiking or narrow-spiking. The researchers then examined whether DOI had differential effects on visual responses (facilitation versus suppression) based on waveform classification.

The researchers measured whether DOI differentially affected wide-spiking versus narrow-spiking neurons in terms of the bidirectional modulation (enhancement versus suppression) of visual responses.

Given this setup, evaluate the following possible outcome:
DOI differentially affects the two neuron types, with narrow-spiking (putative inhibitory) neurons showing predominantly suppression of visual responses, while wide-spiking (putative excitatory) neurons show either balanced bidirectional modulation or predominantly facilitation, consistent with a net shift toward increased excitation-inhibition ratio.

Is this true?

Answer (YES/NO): NO